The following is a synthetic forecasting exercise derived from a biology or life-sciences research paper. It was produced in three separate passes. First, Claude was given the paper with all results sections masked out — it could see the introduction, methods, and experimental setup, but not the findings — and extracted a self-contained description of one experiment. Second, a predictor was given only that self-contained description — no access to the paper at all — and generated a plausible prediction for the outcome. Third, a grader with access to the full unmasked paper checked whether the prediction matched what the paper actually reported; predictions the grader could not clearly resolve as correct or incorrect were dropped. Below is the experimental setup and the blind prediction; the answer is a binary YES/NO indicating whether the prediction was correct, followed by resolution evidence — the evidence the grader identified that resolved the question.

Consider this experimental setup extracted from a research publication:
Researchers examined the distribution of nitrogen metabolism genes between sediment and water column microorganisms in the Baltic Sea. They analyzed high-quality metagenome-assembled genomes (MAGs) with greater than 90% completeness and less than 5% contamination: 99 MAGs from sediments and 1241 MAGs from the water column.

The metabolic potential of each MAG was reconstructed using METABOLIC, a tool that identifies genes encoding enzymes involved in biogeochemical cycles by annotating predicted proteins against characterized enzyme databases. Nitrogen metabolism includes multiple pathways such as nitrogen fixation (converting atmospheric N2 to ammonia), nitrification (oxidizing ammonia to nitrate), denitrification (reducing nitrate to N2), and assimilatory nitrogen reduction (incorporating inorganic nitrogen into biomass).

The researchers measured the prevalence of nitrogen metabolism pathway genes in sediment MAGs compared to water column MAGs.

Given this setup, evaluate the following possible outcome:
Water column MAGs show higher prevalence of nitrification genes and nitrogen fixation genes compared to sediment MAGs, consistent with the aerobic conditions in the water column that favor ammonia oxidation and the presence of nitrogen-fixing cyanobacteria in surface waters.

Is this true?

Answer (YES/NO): NO